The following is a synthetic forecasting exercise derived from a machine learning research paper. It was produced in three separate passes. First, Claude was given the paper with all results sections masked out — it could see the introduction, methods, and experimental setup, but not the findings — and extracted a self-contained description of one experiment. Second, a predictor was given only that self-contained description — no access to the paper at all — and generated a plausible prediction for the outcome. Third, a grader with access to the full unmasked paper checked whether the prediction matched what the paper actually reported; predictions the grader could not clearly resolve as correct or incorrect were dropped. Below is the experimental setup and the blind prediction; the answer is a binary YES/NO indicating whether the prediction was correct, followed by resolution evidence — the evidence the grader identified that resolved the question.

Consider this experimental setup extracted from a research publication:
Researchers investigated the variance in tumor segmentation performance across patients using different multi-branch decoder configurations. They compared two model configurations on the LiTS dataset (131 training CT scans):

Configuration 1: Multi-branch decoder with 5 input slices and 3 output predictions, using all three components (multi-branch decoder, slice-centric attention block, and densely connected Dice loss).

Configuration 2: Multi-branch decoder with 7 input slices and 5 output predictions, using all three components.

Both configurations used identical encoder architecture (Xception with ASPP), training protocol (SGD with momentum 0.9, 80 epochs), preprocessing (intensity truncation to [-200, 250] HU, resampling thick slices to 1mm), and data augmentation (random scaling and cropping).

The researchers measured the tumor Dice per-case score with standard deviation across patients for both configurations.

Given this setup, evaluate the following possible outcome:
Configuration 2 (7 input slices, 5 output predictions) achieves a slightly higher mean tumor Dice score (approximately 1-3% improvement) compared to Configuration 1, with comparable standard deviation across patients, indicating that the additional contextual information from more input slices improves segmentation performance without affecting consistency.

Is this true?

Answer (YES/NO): NO